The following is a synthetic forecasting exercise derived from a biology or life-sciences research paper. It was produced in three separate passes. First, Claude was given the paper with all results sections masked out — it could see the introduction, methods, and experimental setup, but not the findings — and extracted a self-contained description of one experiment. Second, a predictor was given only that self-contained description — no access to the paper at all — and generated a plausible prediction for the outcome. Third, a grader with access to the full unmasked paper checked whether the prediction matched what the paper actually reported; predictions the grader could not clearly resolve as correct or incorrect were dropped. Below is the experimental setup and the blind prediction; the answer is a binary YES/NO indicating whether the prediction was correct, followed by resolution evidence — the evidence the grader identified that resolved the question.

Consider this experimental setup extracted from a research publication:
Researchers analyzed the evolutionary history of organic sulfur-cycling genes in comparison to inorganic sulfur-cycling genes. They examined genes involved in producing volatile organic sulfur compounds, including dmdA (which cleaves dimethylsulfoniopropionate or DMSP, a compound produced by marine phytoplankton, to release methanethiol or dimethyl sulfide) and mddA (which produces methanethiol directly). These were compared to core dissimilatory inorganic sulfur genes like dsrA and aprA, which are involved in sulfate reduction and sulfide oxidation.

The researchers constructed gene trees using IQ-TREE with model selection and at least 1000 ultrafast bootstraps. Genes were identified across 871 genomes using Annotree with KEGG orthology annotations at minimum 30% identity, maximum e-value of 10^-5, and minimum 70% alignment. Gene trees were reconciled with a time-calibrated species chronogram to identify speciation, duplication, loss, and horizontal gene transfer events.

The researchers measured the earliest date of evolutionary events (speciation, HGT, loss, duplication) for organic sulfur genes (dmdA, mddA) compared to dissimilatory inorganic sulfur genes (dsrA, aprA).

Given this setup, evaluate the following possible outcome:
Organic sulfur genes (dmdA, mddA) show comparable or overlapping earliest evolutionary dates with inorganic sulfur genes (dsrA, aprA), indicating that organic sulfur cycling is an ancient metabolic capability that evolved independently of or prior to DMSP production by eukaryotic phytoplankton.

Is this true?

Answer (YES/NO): NO